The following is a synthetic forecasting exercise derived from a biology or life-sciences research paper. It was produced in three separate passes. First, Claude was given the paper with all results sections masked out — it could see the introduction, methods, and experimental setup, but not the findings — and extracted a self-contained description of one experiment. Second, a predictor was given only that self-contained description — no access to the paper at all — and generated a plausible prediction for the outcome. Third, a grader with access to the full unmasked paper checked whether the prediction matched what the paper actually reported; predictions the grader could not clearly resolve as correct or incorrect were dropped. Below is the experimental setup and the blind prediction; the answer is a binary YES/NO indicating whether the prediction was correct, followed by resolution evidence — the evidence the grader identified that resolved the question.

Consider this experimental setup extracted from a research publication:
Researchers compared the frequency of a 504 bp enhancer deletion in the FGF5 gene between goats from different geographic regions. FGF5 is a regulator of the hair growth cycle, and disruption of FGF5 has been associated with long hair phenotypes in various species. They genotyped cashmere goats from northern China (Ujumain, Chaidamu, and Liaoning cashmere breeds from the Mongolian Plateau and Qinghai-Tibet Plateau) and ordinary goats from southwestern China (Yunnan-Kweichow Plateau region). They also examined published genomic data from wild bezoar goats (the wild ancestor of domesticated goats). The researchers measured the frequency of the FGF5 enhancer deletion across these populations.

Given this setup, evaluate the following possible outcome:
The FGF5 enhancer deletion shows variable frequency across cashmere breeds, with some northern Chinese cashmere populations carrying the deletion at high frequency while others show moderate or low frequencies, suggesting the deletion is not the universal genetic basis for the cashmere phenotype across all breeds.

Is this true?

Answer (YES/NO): YES